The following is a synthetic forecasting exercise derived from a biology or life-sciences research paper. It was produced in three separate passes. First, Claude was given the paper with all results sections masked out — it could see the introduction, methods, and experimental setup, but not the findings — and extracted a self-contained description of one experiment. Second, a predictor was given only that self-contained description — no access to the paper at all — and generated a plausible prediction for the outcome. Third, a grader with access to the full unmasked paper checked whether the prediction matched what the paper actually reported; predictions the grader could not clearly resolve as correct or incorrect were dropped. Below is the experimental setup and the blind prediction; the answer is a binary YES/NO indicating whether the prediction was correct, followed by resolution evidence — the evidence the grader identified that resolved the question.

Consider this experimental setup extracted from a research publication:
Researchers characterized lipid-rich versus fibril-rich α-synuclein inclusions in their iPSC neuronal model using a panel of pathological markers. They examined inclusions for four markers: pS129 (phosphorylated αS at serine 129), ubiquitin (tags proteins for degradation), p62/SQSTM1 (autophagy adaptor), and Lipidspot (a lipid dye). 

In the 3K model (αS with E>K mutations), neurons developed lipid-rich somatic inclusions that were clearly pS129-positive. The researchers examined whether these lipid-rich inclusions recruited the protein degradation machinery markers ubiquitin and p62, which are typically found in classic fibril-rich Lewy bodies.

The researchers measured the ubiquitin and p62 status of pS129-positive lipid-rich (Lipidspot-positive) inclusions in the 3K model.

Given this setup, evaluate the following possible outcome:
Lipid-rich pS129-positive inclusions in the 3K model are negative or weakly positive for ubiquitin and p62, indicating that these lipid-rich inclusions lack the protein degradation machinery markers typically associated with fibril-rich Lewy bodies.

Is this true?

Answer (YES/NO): YES